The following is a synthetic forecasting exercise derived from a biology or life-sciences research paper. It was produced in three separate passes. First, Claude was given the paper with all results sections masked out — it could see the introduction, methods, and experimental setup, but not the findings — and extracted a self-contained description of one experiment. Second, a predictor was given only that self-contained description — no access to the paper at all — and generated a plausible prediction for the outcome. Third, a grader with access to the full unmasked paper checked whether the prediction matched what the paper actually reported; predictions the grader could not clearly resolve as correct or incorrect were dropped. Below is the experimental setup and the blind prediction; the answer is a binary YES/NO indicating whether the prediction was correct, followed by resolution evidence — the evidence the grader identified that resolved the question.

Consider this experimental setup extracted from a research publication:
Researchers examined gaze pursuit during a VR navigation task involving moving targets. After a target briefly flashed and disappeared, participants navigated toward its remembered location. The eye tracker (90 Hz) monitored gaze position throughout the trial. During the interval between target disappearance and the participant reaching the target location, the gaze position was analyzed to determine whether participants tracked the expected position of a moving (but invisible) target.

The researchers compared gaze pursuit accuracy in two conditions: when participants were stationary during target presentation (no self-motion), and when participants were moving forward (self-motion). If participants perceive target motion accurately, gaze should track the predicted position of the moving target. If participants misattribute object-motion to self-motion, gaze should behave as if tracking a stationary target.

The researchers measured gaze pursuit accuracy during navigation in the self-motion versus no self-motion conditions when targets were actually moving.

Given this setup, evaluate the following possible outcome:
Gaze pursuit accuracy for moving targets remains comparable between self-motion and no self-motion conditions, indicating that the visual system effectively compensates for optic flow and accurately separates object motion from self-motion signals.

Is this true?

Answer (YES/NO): NO